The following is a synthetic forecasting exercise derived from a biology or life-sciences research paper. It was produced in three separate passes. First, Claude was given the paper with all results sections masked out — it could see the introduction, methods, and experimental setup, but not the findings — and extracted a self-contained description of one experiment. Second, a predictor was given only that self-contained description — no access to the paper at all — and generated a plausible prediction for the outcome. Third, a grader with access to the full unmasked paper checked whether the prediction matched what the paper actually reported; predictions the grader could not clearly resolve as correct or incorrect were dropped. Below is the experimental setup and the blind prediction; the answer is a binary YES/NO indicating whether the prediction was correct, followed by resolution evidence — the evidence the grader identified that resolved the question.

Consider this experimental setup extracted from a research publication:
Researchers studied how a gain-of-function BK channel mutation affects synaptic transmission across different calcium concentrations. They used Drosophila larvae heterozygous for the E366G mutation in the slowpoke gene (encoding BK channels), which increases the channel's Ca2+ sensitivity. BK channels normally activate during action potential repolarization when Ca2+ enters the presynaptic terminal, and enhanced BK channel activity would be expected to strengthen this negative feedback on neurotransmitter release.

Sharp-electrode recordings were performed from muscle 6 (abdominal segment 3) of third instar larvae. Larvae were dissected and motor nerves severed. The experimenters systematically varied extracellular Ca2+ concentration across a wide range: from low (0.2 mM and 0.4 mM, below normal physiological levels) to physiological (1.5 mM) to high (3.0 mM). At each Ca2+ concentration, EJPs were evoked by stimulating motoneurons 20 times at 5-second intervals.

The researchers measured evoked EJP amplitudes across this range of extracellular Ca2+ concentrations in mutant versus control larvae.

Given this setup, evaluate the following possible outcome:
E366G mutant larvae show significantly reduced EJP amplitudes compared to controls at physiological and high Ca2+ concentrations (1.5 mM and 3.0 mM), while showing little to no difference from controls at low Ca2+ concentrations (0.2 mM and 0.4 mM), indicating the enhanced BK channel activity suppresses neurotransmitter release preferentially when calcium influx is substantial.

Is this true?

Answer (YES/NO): NO